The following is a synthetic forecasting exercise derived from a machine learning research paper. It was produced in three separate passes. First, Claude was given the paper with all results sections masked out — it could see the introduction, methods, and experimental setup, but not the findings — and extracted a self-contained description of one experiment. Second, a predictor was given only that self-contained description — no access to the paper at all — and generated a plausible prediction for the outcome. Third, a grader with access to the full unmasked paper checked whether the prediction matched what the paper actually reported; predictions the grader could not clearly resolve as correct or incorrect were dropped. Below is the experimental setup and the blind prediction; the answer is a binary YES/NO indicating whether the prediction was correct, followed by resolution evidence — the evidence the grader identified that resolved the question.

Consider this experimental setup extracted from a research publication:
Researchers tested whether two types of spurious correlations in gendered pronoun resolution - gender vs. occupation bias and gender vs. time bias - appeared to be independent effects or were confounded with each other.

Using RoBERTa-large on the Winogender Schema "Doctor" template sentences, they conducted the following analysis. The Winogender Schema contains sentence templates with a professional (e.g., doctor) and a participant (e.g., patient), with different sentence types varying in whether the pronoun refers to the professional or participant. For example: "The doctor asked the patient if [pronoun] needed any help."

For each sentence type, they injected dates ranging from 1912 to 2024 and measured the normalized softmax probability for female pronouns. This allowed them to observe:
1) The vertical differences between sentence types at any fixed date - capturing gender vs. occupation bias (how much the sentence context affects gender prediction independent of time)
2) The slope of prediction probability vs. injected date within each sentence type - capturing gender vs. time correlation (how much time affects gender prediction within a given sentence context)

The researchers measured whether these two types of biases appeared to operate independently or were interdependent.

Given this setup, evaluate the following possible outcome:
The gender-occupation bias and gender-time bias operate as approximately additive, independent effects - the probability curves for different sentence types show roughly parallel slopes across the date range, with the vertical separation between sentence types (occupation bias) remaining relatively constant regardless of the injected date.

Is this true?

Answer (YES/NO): NO